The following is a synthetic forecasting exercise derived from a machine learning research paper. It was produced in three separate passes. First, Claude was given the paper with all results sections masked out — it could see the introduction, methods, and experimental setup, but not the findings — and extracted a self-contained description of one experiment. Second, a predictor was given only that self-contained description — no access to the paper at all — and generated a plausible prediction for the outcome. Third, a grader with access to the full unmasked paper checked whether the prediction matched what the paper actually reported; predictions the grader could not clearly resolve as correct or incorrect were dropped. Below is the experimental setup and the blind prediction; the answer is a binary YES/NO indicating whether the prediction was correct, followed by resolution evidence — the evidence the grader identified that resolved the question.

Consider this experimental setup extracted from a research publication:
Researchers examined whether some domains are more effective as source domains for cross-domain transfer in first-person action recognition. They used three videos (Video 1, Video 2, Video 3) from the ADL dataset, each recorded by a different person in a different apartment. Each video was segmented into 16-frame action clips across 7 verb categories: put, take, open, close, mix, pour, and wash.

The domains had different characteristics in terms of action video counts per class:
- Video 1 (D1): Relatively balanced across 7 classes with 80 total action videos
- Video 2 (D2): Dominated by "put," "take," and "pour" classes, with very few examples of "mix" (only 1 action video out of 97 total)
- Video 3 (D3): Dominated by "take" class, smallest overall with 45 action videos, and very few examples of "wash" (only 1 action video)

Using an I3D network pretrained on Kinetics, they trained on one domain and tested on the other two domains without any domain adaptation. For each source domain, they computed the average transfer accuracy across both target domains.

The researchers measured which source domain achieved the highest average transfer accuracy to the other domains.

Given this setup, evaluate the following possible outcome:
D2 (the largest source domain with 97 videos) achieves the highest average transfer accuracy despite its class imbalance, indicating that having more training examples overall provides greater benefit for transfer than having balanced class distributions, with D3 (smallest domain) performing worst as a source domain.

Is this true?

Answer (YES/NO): NO